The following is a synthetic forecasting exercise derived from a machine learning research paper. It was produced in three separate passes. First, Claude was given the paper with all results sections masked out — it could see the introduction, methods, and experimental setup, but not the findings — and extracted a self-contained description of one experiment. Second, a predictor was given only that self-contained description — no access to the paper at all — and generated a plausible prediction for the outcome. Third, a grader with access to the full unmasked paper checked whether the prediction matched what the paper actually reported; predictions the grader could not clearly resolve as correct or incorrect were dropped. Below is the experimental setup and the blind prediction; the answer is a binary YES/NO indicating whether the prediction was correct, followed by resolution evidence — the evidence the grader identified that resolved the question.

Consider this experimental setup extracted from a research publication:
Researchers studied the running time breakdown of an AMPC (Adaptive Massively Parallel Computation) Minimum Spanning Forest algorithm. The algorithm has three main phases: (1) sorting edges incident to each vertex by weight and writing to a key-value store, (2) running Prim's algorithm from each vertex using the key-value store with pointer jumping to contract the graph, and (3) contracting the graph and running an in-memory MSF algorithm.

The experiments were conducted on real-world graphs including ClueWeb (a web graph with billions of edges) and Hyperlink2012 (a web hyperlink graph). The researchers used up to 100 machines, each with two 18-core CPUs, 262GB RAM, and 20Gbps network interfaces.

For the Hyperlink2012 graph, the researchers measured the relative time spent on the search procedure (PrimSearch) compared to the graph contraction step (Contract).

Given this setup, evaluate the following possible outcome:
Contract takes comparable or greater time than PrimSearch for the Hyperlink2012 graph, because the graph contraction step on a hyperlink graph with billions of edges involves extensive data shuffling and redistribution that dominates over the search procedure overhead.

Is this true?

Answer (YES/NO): YES